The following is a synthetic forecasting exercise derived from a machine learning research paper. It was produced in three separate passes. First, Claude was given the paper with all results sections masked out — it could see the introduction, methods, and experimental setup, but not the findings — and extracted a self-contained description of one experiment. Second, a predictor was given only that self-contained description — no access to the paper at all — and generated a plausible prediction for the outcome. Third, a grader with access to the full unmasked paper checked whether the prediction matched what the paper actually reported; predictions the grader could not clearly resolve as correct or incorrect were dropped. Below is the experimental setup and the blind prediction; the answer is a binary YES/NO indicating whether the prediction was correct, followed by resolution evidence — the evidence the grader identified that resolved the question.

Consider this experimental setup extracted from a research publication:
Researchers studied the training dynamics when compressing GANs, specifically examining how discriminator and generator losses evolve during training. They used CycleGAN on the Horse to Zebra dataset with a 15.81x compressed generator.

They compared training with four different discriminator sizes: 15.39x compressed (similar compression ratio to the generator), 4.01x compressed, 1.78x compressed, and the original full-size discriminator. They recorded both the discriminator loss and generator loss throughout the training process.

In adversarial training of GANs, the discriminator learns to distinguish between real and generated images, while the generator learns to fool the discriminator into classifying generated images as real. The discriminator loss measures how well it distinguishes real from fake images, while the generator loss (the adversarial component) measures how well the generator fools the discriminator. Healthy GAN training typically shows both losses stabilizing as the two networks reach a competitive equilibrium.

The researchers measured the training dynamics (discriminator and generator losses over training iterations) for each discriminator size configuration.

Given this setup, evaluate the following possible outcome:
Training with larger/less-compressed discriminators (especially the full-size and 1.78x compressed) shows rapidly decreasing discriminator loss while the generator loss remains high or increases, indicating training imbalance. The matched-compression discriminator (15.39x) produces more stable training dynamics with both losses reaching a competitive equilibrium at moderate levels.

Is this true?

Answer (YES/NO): NO